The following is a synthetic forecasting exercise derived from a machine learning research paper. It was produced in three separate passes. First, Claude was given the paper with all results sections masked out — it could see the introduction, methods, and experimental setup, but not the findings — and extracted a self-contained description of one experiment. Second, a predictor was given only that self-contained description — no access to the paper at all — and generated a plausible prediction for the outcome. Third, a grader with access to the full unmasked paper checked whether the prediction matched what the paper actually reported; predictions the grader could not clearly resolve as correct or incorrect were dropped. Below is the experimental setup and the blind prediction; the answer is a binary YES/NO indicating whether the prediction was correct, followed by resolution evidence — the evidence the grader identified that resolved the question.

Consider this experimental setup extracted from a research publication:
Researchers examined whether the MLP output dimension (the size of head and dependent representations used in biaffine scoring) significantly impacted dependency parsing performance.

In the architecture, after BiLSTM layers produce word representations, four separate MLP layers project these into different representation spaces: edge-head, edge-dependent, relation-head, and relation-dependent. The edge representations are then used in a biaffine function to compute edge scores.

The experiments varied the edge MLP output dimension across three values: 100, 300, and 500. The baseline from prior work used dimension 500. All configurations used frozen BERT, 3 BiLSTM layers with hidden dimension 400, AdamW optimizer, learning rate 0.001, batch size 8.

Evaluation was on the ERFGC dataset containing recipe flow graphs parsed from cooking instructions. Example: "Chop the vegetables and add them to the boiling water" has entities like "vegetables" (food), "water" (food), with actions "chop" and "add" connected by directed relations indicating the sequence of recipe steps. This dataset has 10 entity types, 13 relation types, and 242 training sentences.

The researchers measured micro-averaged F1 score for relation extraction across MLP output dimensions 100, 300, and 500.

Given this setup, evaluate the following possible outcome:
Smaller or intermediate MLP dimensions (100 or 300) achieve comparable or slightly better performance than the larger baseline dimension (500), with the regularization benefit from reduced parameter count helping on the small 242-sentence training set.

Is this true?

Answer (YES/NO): YES